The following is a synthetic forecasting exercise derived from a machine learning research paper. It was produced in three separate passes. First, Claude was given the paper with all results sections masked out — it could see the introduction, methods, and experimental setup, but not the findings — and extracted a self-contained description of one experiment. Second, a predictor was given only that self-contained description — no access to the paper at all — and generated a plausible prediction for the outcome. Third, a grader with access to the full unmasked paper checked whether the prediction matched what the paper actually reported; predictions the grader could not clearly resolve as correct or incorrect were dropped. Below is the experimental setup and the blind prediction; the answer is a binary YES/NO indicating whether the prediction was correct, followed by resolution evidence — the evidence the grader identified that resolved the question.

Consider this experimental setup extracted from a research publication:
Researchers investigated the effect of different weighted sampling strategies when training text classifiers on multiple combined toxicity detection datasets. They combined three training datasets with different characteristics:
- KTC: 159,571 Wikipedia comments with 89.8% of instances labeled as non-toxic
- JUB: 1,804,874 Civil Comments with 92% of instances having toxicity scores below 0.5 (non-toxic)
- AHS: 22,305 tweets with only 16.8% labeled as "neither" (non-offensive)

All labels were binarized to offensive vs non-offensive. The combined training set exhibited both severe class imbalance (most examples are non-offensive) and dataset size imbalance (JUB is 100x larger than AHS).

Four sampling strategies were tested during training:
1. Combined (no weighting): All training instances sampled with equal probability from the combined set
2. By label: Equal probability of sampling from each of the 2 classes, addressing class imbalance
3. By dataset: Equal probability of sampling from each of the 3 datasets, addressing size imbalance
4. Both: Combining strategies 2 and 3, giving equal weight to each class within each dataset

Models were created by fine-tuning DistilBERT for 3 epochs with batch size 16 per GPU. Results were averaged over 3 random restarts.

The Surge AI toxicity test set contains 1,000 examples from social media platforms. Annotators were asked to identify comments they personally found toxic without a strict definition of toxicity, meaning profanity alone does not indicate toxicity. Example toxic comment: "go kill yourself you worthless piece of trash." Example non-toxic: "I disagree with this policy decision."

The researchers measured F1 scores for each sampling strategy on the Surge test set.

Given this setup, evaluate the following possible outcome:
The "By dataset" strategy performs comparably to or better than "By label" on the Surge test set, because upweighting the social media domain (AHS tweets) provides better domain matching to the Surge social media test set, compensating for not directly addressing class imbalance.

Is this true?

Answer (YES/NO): NO